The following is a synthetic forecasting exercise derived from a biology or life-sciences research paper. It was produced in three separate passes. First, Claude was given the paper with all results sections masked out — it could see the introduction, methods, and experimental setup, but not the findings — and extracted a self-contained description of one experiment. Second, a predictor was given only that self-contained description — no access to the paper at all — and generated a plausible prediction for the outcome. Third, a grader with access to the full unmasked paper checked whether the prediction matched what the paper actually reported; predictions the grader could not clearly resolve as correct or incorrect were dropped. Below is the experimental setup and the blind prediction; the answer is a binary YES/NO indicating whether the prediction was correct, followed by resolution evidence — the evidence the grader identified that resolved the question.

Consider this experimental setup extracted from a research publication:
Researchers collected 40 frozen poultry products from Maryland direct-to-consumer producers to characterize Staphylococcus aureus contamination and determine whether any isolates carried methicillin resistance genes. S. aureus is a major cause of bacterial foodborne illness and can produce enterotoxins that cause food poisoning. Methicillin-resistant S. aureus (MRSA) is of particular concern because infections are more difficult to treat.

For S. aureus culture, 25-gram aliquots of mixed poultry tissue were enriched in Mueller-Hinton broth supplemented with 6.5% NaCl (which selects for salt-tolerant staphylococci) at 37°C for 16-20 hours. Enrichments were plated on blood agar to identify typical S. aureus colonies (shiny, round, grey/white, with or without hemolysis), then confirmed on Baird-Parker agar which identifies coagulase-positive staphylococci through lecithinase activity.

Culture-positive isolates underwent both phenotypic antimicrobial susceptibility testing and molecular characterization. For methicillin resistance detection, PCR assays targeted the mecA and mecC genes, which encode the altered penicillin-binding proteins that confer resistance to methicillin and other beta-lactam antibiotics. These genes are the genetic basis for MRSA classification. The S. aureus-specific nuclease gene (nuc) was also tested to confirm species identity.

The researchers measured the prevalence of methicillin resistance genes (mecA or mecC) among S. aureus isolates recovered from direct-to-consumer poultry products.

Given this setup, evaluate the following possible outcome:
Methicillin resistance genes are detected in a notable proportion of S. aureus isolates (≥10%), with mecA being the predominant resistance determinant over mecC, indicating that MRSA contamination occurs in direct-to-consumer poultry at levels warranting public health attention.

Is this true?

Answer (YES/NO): NO